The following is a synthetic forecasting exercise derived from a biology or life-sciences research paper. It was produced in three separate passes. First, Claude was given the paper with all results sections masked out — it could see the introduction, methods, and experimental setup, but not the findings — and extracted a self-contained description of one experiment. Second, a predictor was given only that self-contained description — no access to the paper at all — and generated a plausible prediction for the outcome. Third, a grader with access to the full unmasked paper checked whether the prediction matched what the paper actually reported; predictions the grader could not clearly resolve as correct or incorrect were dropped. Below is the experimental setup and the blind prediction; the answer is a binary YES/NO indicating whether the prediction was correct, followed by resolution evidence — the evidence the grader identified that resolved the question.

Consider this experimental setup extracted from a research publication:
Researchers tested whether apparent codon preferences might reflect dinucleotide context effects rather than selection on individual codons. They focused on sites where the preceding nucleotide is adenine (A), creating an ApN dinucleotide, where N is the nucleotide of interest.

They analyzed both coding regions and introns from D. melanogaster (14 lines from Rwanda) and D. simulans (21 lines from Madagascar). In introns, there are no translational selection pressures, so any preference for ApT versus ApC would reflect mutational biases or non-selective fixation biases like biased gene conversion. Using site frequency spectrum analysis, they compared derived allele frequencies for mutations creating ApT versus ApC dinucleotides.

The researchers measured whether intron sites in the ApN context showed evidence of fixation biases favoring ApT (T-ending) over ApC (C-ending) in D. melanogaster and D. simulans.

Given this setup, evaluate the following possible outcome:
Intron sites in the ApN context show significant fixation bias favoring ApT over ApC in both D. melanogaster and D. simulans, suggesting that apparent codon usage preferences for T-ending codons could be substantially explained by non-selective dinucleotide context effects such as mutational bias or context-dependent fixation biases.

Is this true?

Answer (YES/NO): NO